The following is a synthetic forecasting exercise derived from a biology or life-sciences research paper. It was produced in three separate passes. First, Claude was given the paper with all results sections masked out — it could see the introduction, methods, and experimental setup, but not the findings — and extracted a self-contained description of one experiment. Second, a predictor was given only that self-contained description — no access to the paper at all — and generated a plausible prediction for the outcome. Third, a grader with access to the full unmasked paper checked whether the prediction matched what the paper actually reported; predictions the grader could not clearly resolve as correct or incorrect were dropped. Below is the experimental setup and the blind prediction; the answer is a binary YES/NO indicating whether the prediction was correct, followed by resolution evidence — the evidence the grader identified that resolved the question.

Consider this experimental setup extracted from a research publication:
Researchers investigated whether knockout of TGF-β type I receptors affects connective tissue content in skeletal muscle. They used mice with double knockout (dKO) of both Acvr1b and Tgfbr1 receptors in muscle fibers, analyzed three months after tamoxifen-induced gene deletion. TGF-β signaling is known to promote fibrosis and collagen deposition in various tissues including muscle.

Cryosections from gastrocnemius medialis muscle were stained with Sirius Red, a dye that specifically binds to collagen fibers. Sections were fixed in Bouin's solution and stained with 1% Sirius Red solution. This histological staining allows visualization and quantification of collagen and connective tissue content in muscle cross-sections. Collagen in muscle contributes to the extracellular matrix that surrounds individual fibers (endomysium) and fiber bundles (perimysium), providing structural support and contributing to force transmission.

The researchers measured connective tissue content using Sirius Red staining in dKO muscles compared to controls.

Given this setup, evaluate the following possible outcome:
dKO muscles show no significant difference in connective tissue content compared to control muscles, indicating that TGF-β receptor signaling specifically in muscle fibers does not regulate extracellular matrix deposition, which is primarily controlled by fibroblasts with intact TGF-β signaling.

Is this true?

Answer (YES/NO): NO